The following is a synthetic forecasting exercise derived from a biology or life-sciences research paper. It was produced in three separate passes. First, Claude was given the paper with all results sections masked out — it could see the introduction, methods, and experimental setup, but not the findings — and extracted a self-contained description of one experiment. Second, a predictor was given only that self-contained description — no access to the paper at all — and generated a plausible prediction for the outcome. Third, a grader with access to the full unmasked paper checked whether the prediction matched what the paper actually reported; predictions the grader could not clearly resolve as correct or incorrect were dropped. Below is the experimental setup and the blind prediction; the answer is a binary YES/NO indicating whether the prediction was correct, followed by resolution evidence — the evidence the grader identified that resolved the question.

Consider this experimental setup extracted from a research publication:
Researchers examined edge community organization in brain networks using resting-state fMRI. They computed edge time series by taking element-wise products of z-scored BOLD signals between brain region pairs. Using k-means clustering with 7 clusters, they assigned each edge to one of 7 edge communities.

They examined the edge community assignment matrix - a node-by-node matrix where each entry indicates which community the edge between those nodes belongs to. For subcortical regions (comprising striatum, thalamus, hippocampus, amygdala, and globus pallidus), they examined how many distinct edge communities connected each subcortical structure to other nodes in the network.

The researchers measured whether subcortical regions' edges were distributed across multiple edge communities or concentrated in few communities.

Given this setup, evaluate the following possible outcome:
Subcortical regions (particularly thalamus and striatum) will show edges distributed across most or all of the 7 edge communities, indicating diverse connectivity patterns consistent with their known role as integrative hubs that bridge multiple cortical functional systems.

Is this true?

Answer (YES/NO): NO